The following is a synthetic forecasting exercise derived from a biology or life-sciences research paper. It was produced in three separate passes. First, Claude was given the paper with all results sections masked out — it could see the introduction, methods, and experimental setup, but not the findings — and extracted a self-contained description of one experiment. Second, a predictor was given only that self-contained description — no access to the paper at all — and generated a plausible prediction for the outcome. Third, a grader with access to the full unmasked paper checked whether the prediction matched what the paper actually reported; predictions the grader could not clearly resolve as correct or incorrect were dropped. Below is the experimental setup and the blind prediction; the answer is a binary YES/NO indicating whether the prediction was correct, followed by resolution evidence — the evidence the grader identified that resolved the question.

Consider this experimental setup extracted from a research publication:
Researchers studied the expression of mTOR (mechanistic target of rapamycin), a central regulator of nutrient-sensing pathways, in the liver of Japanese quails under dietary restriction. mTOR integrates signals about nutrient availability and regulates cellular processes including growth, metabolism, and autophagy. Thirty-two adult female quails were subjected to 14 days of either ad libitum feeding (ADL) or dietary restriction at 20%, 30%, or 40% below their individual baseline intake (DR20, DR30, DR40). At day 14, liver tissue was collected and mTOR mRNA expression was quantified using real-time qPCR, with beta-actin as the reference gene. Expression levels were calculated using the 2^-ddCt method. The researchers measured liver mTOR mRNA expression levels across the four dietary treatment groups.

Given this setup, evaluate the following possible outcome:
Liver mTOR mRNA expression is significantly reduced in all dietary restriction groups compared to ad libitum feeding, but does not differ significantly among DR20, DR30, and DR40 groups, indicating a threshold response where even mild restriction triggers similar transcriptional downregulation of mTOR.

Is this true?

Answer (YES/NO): NO